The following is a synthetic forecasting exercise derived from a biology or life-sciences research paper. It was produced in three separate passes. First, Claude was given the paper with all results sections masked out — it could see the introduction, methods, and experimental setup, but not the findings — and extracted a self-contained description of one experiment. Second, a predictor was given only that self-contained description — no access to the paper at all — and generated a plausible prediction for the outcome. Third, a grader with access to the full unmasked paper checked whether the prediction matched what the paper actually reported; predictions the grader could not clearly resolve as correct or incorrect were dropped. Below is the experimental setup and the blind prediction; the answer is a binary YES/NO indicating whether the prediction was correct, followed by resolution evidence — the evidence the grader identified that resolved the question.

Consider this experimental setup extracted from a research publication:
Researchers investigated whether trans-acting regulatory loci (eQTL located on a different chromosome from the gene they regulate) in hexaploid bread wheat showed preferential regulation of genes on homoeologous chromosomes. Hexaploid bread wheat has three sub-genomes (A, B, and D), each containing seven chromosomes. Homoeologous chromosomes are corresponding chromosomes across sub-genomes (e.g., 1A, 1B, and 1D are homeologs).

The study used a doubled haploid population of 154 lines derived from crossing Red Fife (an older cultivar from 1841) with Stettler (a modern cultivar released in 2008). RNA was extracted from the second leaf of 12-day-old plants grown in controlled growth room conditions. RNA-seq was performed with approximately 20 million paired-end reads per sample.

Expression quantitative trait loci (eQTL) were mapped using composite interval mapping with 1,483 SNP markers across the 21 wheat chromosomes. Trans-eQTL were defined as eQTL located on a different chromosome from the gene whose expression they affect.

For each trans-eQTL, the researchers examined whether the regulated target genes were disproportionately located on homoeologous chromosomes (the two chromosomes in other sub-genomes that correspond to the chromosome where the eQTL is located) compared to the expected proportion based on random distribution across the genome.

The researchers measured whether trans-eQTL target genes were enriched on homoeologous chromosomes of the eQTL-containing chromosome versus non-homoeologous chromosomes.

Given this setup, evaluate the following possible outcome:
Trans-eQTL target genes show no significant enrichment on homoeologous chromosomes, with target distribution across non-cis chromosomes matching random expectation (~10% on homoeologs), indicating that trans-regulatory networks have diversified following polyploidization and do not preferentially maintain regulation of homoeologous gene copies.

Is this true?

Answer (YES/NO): NO